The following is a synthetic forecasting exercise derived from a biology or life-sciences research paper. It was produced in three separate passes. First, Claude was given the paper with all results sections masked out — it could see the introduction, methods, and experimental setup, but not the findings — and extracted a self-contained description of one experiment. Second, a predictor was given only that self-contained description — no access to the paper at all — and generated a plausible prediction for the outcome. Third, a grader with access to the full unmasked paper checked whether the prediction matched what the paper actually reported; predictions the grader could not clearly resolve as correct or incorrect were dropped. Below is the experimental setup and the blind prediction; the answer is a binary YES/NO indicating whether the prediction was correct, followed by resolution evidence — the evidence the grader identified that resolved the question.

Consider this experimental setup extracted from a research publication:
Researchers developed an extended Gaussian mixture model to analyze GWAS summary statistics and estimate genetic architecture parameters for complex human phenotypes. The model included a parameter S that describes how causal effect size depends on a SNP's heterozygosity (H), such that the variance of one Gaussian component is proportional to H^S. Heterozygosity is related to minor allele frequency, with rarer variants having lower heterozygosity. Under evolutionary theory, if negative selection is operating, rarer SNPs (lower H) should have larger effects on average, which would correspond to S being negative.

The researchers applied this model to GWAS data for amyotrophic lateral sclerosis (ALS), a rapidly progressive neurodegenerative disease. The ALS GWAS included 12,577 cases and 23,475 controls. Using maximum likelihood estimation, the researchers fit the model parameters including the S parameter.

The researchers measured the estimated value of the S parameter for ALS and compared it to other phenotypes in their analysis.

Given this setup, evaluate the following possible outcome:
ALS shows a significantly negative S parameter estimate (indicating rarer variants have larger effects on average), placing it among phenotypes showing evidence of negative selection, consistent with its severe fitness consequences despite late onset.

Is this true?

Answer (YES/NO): NO